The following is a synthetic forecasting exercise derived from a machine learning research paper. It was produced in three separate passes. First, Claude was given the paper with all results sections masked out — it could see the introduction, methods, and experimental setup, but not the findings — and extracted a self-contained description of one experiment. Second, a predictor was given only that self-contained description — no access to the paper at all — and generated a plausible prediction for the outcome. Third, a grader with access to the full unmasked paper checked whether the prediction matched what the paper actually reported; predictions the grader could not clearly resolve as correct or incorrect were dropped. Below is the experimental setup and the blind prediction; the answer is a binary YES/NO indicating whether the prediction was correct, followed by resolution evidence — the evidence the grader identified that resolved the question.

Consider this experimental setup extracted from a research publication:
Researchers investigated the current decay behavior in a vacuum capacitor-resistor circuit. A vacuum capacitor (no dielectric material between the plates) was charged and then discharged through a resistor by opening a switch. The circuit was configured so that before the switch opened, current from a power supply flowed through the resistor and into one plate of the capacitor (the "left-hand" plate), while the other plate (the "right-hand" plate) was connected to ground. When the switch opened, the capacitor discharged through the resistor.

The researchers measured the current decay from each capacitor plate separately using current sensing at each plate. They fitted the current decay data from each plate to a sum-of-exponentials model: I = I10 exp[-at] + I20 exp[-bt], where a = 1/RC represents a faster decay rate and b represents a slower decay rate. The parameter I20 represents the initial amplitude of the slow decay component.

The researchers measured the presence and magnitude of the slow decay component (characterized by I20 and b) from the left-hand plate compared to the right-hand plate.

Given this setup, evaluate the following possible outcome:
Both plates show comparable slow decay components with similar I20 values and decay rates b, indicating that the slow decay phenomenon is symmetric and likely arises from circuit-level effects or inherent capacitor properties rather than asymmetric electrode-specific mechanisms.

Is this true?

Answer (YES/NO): NO